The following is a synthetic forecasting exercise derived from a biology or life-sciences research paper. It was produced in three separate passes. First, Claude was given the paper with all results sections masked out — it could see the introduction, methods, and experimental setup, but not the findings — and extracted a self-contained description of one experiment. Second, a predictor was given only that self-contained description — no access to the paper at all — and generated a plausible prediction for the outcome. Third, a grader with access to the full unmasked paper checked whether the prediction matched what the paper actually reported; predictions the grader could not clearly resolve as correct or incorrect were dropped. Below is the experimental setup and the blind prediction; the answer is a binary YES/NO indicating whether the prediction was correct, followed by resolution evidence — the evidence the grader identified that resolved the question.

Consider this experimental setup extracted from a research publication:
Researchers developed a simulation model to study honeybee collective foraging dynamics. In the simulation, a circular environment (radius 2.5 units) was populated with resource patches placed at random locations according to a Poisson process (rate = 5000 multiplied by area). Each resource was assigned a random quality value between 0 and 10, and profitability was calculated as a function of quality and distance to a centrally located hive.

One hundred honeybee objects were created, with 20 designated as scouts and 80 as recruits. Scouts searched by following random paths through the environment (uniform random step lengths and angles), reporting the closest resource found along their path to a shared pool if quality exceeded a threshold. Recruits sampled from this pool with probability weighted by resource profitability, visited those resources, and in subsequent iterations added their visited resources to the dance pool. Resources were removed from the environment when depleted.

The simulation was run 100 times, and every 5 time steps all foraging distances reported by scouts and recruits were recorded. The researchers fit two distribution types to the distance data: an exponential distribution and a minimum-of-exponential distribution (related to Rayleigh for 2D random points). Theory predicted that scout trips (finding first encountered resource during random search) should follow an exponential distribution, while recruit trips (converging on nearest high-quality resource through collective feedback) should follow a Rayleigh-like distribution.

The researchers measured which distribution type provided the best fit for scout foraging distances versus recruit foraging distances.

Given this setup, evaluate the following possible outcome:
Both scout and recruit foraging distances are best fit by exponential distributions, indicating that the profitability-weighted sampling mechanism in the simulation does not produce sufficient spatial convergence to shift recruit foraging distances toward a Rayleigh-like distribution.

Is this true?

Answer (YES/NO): NO